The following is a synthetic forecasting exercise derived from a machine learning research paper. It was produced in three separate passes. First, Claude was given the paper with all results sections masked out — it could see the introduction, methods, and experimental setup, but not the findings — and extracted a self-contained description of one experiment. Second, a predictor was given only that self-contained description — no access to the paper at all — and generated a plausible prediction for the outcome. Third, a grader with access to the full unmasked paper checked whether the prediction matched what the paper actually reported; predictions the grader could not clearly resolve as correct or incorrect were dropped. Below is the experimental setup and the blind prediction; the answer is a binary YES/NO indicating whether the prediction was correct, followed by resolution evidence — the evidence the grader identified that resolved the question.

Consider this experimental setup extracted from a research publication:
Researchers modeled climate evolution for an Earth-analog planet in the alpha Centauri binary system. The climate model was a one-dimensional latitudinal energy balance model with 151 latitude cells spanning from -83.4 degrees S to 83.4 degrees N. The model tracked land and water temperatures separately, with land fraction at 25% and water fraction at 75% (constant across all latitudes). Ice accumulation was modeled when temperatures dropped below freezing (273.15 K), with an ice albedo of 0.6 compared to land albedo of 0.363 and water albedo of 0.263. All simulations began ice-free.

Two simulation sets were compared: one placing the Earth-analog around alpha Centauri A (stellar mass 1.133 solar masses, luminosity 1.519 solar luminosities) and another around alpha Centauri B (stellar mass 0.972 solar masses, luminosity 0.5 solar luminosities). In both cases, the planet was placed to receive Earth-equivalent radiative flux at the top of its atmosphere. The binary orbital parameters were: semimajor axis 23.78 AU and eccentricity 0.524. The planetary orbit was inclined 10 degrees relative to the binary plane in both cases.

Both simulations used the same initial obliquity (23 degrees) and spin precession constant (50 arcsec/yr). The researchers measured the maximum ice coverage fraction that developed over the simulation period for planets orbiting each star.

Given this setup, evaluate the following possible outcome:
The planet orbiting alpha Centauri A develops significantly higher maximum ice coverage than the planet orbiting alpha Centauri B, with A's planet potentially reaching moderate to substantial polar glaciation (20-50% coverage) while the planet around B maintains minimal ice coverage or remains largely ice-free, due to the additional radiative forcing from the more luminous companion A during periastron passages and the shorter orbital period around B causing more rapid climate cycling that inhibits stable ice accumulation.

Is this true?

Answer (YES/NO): NO